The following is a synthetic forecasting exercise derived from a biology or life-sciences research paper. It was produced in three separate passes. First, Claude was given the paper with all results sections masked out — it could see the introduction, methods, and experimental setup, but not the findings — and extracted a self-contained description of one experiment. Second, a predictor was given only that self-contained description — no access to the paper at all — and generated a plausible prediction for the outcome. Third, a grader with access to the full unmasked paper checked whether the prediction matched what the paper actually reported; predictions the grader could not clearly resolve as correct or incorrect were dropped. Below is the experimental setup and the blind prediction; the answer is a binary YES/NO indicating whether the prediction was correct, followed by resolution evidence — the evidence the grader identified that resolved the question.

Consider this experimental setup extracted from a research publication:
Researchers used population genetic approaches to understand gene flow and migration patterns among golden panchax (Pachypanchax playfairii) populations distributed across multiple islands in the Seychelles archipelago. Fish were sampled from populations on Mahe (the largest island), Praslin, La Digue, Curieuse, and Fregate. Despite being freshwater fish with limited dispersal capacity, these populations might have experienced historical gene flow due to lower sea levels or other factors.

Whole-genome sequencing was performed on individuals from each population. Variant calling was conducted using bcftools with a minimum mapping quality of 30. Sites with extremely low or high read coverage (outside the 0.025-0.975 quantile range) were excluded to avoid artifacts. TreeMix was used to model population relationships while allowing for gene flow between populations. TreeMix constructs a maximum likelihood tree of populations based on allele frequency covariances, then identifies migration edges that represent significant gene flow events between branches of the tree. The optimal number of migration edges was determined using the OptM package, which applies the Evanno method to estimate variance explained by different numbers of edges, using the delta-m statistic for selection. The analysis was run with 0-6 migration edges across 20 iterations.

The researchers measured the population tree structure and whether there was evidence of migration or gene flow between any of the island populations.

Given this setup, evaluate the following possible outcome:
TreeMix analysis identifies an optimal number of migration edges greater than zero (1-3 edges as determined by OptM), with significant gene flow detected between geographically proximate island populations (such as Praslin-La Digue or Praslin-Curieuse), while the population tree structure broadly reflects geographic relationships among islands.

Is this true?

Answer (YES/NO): YES